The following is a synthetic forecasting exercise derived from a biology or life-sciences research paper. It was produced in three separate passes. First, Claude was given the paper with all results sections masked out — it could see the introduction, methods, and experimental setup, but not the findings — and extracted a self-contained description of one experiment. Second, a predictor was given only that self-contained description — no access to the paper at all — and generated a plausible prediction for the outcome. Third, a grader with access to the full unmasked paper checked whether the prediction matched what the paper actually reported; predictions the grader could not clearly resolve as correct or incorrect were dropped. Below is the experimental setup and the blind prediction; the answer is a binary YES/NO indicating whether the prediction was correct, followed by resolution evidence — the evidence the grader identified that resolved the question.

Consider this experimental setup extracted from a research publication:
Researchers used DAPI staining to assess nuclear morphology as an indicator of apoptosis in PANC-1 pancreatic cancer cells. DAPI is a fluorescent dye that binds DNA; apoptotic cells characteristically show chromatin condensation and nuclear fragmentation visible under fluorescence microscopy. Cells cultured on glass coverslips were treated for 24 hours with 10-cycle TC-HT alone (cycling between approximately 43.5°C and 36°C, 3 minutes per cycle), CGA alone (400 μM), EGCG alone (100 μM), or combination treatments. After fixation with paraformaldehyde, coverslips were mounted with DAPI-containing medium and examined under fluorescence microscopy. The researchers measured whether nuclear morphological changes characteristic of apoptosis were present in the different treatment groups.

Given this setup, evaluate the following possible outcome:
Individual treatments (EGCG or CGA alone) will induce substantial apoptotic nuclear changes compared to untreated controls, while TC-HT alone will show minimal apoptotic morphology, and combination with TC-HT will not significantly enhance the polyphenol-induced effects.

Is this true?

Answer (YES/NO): NO